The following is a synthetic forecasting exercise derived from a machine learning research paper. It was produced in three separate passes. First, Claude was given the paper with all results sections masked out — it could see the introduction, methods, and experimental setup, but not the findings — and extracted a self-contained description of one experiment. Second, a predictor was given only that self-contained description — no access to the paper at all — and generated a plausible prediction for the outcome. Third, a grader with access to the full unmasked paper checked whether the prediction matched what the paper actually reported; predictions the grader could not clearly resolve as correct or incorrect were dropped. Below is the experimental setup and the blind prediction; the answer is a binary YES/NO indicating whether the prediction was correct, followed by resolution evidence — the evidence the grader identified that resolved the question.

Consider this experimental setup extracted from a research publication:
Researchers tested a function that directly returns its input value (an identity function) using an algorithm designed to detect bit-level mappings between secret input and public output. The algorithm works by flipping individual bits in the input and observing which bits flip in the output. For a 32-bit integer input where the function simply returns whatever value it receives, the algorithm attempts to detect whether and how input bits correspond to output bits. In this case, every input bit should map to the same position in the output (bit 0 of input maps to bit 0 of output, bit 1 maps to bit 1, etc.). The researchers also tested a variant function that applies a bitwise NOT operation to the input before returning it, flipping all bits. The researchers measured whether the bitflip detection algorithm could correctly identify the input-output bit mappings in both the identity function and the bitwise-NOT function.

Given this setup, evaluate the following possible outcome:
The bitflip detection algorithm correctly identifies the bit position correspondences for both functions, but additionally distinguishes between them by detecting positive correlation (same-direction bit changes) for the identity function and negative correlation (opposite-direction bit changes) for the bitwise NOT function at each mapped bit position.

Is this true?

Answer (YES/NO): NO